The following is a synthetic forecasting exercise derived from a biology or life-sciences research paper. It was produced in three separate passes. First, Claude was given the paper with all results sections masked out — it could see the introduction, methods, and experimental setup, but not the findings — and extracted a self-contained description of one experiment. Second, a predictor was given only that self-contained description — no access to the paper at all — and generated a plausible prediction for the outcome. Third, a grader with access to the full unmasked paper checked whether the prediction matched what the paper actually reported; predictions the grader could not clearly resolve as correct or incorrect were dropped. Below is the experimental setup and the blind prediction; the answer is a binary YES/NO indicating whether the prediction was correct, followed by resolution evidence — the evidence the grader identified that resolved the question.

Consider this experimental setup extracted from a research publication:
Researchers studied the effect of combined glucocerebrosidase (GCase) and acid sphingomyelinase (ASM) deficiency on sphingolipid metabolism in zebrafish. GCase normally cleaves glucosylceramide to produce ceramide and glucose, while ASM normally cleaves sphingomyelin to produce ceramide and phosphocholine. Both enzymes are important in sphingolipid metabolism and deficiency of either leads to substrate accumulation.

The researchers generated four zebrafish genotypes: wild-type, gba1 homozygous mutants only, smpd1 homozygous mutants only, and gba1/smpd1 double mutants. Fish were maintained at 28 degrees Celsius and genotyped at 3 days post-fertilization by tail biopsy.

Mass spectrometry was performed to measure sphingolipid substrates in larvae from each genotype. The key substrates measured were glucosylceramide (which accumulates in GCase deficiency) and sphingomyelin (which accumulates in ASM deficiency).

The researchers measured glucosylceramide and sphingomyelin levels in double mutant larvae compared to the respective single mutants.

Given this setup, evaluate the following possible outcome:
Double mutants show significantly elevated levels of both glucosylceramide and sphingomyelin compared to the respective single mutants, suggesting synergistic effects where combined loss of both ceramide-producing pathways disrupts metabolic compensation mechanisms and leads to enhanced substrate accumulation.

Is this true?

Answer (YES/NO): NO